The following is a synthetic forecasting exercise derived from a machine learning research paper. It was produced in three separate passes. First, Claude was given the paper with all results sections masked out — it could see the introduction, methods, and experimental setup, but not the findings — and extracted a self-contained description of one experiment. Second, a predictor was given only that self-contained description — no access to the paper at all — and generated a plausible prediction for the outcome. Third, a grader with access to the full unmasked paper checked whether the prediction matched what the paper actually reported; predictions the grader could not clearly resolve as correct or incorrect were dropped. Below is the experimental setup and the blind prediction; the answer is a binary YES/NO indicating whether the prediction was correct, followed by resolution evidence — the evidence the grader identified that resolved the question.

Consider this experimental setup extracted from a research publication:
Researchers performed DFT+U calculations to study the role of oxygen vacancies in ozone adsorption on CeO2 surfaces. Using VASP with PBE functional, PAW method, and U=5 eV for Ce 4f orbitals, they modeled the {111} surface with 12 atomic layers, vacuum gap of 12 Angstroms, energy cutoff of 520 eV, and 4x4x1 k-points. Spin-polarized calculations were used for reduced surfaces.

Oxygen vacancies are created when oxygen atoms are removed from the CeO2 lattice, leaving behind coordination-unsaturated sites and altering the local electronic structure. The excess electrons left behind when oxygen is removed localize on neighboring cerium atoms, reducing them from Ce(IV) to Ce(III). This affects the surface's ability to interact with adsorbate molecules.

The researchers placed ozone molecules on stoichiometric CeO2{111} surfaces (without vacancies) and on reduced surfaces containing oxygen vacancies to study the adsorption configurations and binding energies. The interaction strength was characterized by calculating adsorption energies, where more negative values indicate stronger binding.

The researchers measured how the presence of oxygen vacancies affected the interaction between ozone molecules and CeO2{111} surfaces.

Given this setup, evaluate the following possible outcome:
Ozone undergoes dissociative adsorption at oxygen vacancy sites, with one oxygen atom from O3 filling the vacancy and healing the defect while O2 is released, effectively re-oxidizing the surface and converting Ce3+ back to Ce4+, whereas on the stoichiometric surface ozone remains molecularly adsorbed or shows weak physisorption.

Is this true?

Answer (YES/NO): YES